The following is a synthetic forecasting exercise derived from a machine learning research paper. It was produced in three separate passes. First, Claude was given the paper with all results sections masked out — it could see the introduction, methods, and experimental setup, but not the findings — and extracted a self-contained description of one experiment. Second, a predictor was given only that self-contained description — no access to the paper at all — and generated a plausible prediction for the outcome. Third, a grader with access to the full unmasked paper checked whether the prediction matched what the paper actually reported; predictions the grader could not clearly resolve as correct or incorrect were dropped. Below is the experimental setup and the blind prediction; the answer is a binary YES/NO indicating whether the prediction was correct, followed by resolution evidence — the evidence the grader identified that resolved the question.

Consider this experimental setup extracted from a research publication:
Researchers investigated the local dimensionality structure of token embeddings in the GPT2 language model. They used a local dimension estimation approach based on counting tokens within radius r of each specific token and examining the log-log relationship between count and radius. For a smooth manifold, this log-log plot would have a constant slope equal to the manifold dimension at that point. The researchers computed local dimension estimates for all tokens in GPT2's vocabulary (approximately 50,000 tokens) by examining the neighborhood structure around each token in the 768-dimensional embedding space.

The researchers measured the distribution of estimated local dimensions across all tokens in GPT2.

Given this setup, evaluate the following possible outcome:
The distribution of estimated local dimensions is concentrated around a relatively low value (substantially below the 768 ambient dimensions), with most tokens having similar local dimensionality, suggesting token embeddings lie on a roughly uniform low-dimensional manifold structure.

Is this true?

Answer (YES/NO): NO